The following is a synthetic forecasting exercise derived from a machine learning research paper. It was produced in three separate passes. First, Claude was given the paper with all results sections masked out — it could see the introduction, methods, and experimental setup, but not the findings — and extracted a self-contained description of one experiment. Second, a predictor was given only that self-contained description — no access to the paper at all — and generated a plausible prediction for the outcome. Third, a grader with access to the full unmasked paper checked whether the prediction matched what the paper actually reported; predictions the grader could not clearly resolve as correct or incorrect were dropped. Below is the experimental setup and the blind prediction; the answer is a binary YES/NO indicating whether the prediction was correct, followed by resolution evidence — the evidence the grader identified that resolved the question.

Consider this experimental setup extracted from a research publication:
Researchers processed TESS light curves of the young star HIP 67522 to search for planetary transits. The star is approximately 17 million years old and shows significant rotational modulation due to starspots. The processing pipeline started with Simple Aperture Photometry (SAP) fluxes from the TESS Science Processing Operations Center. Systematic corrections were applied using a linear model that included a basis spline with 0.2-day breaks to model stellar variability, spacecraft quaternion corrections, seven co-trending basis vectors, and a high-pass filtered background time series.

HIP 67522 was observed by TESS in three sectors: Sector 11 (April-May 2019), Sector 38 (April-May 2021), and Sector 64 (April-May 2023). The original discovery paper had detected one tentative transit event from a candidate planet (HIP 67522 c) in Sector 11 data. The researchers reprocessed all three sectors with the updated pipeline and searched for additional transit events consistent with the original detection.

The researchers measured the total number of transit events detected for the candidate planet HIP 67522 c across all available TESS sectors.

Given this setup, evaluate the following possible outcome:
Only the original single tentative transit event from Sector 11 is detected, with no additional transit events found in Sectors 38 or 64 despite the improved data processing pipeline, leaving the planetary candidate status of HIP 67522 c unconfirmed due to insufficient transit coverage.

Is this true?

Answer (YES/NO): NO